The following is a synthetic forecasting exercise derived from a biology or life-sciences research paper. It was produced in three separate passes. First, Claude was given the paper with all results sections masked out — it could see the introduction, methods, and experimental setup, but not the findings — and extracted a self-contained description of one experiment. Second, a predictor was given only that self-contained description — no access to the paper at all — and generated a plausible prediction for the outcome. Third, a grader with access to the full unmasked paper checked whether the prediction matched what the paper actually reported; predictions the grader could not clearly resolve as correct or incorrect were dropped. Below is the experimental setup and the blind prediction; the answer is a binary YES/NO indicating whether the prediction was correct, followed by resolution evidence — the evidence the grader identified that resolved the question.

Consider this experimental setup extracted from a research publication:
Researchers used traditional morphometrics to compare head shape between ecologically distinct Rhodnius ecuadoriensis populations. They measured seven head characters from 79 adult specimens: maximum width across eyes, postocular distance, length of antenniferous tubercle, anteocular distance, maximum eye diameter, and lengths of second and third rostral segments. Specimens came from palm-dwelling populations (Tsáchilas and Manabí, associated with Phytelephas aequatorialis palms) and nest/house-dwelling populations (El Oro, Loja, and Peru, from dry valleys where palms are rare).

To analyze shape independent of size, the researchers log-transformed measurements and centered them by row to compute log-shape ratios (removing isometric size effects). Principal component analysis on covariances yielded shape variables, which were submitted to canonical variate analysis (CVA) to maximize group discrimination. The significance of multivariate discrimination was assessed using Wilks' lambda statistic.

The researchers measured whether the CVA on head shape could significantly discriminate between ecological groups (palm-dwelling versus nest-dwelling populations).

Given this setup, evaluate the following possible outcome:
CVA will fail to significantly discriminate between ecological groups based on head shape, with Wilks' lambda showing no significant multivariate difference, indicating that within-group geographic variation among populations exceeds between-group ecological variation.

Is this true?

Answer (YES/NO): NO